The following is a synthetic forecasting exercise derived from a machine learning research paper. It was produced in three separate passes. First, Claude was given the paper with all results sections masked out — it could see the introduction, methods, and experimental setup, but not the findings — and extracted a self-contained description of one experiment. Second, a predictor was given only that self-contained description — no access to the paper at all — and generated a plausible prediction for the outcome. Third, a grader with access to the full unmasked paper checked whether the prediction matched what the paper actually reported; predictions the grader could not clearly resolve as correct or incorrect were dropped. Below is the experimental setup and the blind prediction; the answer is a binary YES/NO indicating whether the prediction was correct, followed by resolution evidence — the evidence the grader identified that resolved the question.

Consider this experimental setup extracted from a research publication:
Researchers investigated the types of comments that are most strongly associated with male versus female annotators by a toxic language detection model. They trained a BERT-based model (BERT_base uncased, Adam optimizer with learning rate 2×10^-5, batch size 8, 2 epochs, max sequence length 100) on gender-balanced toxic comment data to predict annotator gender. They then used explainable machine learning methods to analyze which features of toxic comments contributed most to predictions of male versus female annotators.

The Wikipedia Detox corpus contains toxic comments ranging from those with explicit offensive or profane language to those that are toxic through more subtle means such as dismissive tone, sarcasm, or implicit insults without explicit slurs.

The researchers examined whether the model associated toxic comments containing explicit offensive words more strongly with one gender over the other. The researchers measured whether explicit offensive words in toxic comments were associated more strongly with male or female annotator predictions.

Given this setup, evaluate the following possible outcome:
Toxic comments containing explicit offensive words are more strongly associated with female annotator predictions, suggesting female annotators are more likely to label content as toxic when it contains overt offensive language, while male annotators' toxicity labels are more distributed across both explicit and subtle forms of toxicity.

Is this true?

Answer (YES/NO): NO